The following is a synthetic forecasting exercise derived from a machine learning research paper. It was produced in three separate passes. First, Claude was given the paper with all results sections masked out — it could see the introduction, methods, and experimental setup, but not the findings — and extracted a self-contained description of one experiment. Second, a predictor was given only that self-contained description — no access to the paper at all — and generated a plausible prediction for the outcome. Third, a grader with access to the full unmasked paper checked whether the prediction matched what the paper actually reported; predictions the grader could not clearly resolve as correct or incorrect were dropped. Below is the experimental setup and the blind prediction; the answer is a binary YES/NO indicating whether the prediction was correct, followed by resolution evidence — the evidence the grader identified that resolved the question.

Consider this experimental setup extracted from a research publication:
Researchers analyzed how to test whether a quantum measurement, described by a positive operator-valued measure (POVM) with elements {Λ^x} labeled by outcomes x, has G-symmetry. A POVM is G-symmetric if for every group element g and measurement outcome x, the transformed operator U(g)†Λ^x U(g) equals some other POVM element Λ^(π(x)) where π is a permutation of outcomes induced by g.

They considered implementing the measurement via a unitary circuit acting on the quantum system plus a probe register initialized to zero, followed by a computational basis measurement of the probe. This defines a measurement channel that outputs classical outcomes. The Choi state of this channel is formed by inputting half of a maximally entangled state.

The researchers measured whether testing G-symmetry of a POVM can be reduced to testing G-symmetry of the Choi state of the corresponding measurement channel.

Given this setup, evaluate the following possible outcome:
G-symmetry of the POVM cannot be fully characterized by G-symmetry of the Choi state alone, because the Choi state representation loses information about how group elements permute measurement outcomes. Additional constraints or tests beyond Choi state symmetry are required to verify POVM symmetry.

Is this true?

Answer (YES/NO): NO